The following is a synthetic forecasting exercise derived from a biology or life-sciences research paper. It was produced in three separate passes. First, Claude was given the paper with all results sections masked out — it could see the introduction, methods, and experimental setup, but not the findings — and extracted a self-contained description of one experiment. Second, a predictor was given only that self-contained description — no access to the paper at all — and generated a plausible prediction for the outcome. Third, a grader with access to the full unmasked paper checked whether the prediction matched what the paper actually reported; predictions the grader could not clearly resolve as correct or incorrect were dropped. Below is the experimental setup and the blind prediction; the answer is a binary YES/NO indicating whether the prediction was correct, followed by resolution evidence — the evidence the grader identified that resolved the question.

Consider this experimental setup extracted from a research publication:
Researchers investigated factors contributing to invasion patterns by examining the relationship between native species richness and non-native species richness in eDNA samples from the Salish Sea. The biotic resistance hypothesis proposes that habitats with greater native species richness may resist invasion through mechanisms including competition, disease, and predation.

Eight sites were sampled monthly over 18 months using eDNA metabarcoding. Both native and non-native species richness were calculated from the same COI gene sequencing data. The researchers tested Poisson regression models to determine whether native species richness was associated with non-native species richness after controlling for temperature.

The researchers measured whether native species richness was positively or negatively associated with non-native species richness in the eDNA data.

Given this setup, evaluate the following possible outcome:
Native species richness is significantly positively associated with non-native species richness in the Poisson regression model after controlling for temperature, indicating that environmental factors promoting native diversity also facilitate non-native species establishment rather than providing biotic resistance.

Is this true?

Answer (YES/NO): NO